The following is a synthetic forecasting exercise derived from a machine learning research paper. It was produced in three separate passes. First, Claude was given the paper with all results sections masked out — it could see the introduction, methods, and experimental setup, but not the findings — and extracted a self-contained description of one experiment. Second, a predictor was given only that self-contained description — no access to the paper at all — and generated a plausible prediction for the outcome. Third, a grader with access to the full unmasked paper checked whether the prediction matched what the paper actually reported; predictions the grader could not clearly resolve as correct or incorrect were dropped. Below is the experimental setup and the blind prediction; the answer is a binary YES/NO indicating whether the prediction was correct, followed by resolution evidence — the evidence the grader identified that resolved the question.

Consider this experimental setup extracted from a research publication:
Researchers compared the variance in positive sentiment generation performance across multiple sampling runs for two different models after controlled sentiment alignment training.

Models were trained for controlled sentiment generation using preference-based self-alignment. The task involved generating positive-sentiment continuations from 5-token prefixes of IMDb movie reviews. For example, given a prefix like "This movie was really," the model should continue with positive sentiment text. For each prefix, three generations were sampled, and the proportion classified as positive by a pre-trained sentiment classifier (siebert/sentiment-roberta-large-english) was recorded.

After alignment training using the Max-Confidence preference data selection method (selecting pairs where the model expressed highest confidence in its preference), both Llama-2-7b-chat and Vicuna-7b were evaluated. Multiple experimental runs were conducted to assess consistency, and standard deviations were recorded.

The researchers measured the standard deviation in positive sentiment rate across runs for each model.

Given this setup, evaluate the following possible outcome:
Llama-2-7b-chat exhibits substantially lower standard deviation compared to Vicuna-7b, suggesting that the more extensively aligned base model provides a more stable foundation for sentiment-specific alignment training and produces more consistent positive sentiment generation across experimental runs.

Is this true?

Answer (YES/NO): NO